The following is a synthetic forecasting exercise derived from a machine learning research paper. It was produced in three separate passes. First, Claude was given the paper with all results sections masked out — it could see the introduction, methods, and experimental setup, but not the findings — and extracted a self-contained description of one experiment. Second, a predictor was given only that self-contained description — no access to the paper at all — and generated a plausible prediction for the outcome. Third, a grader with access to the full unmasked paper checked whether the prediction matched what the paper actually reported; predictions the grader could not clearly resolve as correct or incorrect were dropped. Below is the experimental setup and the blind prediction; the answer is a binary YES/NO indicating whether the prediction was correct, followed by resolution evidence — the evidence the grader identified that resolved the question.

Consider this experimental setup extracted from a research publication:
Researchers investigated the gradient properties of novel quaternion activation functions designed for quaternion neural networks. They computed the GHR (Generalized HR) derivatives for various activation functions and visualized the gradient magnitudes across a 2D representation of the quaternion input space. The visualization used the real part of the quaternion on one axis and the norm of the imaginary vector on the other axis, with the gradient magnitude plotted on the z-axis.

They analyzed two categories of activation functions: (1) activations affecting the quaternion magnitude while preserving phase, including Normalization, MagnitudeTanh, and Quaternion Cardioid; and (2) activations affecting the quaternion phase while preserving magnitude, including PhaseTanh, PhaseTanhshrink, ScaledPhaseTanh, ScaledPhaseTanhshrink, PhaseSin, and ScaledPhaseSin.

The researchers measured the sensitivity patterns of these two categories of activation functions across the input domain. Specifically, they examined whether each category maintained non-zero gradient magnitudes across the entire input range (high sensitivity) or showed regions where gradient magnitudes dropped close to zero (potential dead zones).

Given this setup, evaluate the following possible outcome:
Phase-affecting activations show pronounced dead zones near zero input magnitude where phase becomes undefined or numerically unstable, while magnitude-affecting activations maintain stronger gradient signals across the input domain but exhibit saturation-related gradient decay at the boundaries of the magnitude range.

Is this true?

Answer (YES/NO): NO